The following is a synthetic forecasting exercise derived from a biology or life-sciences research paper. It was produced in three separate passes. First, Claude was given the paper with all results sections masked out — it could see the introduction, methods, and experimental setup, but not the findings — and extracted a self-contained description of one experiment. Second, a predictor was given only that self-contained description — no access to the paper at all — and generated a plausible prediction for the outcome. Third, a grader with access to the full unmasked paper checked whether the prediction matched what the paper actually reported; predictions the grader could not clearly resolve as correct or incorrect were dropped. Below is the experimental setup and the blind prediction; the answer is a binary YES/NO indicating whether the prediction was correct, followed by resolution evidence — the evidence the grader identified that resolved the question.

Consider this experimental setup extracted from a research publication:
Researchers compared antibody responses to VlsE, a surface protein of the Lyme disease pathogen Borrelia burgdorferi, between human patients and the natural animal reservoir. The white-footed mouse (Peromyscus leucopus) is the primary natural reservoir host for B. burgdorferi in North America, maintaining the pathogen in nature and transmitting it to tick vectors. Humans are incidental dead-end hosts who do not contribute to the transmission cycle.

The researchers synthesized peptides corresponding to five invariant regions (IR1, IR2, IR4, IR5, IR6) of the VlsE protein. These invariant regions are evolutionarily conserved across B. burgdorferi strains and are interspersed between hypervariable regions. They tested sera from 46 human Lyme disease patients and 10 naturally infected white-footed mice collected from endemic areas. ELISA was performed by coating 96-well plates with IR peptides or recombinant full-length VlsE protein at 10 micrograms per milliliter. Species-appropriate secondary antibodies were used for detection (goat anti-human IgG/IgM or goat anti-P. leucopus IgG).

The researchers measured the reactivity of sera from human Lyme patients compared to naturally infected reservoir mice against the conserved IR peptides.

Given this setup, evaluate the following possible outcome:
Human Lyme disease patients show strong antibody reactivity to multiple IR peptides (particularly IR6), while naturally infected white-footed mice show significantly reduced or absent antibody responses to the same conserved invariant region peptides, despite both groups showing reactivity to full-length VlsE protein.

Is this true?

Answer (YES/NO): YES